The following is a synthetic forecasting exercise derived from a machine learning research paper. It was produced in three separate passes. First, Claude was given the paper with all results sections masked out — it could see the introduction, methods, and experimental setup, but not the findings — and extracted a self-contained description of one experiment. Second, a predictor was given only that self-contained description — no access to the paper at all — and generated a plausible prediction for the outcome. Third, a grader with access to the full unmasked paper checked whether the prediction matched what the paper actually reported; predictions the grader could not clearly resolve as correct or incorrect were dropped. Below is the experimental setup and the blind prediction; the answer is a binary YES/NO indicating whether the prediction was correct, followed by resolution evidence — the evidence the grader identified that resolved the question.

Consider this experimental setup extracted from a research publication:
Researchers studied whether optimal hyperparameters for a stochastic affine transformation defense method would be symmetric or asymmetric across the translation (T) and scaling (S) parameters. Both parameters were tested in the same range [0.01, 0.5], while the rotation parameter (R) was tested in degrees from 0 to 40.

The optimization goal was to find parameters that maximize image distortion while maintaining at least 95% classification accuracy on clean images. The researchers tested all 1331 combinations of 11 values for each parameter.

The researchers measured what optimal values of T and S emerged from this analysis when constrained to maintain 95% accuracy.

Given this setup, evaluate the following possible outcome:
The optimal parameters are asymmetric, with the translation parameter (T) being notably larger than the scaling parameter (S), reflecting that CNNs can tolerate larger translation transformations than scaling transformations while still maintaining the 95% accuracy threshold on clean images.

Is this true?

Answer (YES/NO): NO